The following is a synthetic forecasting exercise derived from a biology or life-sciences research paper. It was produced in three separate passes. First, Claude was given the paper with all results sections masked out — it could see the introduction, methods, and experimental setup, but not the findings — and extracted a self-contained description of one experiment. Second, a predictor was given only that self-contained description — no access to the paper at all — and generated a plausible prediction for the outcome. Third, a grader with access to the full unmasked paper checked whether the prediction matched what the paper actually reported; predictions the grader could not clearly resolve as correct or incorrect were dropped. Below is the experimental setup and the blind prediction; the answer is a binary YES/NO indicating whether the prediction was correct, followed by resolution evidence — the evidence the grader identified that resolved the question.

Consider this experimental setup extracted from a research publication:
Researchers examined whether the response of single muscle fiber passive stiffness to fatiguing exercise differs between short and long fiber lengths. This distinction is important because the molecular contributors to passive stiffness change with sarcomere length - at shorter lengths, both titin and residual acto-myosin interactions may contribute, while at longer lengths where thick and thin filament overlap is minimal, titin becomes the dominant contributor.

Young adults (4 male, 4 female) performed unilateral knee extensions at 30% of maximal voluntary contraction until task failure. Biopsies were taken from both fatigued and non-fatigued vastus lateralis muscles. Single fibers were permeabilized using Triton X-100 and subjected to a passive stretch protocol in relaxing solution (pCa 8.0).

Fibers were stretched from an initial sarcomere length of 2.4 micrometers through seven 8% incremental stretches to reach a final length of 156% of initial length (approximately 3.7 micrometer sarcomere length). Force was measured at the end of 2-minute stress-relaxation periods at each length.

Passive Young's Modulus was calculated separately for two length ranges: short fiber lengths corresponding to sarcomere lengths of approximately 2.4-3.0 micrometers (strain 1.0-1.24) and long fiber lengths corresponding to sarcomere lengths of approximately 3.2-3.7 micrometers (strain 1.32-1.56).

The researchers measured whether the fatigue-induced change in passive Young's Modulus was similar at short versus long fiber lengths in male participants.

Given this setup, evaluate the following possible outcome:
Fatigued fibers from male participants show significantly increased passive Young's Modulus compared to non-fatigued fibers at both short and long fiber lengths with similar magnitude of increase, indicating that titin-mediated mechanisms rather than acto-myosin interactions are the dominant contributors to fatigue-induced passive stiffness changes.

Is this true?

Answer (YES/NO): NO